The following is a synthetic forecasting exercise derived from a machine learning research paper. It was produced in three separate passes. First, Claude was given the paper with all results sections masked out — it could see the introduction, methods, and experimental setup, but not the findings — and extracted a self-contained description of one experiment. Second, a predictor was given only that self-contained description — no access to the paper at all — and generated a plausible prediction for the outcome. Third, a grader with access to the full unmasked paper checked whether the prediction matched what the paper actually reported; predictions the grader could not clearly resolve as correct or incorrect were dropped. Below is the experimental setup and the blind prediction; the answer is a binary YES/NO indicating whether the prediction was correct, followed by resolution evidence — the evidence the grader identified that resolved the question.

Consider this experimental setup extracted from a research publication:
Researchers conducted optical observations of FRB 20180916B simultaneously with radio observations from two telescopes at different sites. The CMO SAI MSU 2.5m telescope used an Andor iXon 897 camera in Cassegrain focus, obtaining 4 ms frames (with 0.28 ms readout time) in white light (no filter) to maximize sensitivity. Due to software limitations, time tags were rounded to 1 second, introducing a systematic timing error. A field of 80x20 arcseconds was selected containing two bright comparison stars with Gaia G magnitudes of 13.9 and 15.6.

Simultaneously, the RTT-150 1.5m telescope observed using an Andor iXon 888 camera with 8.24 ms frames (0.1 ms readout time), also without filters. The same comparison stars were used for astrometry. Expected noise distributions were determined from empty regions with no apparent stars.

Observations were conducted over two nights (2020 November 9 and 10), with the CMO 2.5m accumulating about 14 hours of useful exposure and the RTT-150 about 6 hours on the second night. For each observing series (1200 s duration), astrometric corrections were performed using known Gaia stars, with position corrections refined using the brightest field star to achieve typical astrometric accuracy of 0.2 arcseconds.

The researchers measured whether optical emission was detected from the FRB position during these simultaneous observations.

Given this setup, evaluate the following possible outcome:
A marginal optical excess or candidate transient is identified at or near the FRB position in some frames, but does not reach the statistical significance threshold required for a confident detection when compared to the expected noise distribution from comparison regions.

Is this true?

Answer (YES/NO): NO